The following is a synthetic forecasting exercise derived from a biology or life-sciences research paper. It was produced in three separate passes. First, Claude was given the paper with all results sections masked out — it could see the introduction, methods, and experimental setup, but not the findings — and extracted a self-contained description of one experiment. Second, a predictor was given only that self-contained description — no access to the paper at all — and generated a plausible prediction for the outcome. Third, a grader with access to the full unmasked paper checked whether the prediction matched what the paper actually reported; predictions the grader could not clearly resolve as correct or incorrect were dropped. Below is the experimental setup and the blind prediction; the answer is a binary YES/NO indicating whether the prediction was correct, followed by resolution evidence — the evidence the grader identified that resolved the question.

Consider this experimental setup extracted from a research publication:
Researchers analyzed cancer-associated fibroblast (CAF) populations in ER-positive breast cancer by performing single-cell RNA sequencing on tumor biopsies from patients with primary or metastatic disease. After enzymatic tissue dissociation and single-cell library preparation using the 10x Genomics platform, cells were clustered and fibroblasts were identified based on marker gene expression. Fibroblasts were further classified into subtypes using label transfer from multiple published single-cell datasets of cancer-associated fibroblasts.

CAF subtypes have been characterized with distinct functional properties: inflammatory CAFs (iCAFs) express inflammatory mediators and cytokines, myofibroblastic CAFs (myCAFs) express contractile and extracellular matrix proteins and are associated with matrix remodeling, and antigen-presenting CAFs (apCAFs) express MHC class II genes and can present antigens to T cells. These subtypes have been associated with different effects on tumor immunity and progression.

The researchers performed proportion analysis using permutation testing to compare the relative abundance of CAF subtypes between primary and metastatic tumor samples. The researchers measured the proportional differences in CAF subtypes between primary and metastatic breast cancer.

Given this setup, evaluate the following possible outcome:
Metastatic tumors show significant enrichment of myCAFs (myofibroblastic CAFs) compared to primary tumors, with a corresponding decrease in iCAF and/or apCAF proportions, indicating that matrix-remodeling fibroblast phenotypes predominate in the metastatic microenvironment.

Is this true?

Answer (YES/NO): NO